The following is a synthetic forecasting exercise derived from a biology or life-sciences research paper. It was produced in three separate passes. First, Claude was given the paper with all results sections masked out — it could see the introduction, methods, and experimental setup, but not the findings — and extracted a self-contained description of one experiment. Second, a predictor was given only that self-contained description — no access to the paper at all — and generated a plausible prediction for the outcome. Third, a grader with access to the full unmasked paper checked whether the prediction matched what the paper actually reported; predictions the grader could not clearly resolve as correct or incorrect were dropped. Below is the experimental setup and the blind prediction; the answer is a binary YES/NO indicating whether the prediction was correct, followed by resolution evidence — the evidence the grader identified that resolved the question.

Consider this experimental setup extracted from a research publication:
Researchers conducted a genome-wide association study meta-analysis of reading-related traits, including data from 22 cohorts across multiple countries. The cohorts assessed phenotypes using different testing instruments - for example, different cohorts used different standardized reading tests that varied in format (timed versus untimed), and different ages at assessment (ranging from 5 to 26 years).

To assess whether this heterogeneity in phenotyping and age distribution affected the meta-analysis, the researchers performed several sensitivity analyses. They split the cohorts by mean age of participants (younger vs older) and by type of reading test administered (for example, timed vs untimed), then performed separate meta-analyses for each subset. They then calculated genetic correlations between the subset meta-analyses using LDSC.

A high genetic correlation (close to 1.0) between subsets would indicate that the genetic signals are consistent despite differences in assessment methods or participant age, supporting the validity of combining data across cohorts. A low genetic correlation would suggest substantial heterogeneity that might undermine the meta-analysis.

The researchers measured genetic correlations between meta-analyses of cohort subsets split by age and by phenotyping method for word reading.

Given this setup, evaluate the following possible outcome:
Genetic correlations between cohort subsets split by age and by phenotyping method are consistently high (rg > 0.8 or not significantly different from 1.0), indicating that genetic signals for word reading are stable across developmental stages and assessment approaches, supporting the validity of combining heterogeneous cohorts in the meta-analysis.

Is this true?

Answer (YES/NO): YES